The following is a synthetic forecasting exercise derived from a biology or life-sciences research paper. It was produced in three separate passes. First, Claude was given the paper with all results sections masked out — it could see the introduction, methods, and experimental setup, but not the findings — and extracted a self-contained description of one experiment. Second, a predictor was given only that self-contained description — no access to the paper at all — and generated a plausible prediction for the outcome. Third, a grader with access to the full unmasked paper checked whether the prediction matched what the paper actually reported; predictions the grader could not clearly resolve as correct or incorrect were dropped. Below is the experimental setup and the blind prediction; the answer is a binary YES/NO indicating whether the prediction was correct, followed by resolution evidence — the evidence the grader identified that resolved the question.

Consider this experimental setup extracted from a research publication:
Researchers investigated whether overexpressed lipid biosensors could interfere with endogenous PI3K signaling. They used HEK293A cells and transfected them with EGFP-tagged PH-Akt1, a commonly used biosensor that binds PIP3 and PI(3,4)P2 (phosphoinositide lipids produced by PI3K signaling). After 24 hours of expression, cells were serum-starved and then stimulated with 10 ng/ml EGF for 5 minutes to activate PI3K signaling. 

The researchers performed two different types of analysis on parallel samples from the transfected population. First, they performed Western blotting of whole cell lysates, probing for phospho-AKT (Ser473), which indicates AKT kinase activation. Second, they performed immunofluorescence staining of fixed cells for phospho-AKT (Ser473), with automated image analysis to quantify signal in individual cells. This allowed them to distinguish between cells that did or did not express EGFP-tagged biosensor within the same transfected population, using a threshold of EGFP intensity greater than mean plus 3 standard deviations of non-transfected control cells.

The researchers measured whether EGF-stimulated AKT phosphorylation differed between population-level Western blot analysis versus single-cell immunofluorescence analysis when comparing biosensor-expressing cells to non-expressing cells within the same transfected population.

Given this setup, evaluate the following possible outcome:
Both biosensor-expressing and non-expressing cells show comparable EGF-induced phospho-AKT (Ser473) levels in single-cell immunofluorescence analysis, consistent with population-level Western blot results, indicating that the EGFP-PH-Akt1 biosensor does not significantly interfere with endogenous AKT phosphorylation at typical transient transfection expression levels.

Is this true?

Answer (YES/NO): NO